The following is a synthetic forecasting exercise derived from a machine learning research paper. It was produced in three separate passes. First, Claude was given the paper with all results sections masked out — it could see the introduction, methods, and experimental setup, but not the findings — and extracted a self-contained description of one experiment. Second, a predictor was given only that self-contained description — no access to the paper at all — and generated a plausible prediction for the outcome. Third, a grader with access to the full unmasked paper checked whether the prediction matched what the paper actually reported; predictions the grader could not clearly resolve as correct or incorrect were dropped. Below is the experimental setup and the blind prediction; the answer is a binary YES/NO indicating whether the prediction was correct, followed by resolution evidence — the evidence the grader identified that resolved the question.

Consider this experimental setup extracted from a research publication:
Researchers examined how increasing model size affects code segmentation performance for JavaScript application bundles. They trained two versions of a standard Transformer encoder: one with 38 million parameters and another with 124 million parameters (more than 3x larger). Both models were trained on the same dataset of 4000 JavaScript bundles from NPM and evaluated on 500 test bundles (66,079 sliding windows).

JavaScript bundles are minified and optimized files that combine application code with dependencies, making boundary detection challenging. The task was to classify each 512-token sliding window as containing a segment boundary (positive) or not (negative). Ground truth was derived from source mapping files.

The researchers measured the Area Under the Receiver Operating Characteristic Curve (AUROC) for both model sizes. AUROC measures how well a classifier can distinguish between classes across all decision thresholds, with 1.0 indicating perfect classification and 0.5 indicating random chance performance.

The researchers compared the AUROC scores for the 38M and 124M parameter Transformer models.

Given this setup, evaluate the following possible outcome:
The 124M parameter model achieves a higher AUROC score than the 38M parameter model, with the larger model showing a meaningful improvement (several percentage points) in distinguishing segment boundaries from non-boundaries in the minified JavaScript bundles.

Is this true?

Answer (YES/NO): NO